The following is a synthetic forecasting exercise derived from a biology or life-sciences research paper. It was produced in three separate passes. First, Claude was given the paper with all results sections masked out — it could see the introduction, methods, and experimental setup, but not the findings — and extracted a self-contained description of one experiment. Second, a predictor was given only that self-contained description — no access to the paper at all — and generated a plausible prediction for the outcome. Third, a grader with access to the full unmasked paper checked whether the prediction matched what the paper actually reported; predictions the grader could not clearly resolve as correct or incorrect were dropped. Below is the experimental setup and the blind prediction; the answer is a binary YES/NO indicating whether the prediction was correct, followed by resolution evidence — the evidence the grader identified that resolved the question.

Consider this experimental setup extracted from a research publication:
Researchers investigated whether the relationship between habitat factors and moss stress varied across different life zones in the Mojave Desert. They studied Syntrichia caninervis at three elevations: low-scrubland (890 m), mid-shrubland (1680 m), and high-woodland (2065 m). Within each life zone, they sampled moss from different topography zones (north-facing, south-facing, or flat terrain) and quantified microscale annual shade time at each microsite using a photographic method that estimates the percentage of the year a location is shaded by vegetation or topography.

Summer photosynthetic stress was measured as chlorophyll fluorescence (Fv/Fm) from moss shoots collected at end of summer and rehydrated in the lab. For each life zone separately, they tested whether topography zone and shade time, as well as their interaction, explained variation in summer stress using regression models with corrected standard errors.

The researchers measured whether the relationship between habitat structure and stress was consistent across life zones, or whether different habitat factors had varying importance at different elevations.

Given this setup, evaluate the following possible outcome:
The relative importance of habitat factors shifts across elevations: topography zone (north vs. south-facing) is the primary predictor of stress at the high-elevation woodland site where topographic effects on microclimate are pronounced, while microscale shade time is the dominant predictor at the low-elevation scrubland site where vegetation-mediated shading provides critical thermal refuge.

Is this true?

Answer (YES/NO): NO